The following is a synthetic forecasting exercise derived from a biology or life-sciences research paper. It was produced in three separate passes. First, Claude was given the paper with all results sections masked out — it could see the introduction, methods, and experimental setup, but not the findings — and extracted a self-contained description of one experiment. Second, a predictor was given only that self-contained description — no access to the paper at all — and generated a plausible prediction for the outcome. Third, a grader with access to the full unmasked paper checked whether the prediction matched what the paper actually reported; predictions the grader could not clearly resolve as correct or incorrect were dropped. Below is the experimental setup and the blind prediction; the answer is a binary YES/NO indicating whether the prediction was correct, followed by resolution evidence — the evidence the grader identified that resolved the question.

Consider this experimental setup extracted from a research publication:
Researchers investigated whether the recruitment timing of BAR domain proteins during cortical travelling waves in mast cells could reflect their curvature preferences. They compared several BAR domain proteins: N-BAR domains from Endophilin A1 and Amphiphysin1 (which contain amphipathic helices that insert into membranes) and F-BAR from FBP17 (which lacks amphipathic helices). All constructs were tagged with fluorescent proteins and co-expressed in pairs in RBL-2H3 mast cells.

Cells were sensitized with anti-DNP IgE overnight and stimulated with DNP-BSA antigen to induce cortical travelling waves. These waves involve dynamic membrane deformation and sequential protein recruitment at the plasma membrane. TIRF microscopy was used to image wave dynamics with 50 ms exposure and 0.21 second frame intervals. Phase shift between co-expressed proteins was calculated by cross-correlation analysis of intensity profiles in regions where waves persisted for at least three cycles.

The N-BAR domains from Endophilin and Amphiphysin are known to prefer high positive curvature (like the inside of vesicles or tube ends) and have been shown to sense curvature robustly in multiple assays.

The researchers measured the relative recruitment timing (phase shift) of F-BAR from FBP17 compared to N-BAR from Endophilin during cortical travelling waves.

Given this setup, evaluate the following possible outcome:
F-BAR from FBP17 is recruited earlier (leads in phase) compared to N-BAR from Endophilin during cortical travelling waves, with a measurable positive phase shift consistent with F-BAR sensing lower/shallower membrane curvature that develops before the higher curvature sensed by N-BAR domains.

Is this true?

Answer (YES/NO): YES